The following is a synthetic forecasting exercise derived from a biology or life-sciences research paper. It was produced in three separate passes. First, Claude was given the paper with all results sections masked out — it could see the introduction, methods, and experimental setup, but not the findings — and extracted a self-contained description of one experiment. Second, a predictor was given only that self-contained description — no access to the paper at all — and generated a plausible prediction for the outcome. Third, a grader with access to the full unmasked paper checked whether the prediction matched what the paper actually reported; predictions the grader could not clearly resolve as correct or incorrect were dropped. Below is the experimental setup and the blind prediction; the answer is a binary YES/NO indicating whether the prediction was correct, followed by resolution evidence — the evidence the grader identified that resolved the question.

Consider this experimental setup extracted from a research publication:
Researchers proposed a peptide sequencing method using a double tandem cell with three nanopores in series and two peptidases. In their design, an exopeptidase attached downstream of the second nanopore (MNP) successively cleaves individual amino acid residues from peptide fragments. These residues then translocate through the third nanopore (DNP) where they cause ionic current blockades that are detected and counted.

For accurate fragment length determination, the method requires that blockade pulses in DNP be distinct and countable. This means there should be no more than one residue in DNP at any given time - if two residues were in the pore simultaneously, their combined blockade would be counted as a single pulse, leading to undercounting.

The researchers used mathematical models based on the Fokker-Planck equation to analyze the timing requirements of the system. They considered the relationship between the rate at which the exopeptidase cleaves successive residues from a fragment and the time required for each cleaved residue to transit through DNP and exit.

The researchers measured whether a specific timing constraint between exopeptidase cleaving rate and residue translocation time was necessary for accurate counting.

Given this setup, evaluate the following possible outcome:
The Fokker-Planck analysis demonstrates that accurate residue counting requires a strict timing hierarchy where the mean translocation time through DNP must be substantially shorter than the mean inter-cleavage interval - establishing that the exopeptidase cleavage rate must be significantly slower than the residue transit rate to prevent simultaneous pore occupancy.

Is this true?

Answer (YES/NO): YES